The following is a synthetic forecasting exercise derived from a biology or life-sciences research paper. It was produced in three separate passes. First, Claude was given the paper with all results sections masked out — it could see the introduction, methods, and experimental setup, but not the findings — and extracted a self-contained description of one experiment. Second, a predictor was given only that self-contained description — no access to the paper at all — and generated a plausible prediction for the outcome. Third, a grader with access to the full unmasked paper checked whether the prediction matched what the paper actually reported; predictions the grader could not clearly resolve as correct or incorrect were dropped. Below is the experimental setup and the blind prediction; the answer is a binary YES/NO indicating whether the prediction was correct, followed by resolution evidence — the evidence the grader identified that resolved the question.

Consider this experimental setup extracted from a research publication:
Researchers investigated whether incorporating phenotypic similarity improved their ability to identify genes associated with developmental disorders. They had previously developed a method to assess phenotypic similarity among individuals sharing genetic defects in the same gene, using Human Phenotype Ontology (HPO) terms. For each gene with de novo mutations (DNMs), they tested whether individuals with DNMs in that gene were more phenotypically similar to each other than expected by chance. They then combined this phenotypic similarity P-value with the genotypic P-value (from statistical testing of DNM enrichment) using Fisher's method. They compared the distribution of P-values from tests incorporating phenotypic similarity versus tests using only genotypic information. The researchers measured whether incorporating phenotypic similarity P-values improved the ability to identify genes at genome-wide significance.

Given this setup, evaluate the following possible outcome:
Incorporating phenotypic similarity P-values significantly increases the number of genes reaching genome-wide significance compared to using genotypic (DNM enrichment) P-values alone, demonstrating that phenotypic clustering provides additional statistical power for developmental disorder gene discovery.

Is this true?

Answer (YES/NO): NO